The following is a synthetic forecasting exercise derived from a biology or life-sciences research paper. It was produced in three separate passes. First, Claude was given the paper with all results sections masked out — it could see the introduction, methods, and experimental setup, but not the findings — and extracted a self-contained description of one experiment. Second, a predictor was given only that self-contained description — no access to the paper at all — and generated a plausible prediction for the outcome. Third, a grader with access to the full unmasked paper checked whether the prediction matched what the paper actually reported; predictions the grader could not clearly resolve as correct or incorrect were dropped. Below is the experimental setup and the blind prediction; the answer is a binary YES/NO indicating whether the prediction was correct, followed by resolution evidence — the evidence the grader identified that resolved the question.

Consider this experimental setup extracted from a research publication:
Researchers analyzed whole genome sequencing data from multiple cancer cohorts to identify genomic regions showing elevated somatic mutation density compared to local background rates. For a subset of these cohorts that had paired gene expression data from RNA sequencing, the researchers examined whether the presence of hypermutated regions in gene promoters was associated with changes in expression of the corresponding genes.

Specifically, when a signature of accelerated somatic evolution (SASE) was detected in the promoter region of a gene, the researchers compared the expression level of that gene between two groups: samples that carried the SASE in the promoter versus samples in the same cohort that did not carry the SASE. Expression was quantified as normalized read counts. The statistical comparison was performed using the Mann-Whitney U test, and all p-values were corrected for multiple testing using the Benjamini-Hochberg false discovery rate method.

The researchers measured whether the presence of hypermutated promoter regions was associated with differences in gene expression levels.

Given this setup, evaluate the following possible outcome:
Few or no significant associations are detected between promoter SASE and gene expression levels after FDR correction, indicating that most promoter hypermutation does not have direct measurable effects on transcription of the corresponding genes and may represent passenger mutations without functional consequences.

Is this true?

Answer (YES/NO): NO